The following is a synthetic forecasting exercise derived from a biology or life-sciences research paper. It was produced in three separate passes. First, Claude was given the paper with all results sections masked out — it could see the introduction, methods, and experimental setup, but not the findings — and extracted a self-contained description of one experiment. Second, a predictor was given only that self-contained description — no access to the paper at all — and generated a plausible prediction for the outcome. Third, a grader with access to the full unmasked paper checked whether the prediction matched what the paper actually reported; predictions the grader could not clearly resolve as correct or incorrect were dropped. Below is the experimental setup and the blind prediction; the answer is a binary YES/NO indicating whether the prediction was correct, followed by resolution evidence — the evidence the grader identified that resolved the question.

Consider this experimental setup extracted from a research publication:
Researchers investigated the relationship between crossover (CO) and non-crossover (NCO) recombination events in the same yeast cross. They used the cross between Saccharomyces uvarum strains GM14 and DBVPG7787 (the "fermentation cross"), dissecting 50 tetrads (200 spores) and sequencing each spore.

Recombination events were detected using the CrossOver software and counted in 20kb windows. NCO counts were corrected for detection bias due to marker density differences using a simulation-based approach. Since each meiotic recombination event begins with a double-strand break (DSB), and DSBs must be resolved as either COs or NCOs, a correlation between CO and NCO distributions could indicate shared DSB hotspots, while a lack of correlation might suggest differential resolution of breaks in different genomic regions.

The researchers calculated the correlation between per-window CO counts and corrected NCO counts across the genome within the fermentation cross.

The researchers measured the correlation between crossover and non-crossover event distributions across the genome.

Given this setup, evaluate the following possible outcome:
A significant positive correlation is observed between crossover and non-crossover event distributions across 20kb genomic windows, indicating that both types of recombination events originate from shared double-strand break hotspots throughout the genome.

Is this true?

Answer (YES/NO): NO